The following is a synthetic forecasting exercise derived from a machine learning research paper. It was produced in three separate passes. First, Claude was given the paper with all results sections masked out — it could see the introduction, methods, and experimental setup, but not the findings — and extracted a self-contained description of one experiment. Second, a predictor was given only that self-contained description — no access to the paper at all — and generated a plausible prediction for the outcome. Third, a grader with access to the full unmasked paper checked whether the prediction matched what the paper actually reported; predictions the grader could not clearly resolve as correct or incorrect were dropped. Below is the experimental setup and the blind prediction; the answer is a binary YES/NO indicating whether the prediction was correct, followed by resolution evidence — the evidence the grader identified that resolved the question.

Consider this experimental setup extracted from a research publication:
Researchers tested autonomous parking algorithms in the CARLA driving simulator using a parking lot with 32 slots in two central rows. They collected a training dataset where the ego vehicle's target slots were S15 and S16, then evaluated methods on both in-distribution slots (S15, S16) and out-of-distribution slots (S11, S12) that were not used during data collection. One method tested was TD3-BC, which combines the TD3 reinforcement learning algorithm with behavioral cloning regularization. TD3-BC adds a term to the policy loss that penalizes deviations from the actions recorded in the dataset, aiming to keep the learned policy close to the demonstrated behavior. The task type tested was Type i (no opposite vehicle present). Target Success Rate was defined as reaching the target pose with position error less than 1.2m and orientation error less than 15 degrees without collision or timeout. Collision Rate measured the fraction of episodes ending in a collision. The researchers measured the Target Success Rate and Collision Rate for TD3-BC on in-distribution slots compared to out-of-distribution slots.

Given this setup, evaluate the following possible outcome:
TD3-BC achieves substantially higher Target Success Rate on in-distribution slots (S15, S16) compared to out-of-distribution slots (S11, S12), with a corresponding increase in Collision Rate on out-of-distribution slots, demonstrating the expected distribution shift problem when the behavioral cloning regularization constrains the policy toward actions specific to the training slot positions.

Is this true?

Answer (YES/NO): YES